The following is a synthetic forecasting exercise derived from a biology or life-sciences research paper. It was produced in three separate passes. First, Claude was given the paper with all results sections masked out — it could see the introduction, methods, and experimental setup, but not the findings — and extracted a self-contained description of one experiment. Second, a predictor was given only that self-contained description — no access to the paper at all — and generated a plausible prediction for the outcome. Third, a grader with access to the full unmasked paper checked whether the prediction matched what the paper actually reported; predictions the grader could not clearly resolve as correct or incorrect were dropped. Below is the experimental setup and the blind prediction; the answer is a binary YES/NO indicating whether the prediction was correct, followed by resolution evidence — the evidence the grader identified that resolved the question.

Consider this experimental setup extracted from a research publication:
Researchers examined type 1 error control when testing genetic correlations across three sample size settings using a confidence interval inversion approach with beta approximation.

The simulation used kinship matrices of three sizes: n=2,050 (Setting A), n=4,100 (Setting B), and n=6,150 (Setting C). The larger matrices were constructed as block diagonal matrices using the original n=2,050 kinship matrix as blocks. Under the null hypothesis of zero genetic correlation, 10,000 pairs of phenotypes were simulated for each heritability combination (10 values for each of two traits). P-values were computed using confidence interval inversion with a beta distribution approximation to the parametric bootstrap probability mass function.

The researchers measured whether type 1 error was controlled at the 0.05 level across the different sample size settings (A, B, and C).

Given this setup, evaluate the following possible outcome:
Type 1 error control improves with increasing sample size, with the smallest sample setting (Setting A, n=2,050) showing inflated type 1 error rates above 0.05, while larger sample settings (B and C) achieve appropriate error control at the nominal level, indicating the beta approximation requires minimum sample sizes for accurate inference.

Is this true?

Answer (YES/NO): YES